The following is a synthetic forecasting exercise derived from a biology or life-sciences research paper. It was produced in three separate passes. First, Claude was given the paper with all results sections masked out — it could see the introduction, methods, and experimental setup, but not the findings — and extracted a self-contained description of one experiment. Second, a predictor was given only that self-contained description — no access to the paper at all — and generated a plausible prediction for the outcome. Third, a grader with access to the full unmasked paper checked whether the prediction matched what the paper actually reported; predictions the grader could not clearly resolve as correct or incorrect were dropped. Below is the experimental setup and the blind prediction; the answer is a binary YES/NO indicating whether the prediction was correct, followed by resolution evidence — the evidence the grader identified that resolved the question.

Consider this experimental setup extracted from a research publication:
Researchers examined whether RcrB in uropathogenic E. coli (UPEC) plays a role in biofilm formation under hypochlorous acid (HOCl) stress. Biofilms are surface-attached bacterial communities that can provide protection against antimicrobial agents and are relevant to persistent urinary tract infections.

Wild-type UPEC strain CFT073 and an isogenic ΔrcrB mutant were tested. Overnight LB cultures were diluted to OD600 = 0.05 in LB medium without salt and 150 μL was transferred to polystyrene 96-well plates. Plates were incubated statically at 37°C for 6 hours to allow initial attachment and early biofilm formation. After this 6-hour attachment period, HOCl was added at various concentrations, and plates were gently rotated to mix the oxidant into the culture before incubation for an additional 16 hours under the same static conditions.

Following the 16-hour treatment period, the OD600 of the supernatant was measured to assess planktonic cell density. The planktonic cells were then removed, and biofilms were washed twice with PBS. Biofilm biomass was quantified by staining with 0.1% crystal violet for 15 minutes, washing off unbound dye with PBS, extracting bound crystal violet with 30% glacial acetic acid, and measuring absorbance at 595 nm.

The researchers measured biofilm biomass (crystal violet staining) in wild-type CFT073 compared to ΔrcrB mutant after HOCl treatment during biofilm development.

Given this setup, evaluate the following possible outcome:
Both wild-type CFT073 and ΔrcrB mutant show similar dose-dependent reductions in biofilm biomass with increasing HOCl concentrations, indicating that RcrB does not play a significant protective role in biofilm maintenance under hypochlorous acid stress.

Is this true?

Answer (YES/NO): NO